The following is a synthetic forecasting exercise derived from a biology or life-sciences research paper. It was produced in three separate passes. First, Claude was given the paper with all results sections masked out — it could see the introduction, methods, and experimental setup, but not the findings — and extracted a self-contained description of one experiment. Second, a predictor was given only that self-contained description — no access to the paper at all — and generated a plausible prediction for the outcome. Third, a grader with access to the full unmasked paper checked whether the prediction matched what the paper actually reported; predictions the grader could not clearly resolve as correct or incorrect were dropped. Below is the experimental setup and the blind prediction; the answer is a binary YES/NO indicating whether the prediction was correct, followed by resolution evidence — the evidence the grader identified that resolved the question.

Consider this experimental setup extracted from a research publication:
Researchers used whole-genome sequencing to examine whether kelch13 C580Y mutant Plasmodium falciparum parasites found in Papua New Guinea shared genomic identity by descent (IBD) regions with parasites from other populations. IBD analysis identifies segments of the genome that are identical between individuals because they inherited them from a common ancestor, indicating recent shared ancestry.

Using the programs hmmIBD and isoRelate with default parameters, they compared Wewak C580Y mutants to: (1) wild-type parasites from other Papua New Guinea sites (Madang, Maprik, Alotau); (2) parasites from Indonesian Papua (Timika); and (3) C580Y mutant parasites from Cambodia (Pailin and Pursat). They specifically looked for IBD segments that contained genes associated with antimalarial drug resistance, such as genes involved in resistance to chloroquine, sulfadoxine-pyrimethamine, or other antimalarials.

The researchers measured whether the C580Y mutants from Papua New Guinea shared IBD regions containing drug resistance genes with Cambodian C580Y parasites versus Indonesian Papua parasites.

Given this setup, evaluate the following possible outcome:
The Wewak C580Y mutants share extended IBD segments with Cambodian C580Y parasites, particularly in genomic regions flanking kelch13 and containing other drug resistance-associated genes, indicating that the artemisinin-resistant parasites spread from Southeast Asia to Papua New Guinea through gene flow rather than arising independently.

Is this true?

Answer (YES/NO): NO